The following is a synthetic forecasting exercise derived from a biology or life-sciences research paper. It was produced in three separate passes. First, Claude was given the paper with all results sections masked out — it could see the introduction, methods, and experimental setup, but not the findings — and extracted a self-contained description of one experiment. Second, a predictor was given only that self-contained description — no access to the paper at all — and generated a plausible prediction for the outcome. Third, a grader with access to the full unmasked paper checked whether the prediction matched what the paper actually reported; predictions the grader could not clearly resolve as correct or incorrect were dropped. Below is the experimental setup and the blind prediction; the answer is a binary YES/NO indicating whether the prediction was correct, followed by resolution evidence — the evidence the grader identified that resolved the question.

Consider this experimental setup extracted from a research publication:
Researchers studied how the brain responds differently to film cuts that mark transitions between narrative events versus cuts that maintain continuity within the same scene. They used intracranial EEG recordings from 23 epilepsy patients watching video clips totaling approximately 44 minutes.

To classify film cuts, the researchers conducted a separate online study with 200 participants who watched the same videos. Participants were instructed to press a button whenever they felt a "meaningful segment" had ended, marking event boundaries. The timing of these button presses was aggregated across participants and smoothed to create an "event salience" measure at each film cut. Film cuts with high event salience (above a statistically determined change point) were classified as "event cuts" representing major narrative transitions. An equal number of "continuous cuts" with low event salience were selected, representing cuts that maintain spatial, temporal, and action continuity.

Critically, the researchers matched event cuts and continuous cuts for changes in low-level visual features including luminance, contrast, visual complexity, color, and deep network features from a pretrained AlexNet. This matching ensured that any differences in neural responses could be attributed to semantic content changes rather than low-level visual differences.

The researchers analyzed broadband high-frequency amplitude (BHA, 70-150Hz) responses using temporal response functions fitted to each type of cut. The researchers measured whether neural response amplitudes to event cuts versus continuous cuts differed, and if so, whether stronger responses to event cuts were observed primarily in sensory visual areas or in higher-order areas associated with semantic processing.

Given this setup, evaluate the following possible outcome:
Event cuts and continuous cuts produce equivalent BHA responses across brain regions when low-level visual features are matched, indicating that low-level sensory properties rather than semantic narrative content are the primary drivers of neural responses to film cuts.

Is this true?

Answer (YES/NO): NO